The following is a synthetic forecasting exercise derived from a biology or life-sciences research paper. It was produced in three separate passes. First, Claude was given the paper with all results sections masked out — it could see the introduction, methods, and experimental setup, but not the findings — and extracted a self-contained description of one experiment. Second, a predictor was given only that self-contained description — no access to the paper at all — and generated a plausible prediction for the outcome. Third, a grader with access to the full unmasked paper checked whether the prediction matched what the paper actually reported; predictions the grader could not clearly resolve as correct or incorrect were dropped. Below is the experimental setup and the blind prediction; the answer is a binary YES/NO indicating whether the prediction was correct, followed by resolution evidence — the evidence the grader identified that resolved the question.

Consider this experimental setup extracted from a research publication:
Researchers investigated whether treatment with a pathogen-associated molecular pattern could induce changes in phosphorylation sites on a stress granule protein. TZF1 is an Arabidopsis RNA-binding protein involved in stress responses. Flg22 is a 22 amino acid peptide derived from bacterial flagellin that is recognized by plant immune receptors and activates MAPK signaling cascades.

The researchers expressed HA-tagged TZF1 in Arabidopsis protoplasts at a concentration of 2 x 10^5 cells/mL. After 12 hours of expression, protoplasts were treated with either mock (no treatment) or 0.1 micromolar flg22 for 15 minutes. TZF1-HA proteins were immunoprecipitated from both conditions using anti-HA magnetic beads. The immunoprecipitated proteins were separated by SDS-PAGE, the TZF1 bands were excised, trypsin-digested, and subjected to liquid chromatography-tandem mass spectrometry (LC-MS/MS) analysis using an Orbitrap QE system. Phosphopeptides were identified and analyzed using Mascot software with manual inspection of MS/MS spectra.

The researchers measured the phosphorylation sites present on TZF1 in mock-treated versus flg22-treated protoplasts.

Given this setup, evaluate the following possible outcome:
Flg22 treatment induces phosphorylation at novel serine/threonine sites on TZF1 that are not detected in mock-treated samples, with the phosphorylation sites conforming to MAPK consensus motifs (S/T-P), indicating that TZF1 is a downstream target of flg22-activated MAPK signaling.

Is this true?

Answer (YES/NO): YES